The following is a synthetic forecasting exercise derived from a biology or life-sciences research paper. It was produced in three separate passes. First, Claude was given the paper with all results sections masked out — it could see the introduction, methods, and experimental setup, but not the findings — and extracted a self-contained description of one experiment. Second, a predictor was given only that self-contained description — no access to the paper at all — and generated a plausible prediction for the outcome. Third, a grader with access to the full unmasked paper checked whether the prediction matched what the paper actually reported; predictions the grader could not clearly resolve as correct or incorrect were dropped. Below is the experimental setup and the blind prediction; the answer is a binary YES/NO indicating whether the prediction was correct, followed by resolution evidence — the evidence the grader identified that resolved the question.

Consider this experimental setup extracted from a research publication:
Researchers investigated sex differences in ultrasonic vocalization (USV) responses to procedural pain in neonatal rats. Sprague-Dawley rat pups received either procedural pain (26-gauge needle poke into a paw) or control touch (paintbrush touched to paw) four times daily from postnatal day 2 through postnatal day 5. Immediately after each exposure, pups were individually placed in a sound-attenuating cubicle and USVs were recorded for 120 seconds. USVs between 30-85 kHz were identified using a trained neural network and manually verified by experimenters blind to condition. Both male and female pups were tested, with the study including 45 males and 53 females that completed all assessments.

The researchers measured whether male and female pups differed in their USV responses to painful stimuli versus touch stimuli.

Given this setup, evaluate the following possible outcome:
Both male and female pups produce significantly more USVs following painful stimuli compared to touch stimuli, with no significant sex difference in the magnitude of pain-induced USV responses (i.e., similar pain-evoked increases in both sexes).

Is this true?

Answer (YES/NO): NO